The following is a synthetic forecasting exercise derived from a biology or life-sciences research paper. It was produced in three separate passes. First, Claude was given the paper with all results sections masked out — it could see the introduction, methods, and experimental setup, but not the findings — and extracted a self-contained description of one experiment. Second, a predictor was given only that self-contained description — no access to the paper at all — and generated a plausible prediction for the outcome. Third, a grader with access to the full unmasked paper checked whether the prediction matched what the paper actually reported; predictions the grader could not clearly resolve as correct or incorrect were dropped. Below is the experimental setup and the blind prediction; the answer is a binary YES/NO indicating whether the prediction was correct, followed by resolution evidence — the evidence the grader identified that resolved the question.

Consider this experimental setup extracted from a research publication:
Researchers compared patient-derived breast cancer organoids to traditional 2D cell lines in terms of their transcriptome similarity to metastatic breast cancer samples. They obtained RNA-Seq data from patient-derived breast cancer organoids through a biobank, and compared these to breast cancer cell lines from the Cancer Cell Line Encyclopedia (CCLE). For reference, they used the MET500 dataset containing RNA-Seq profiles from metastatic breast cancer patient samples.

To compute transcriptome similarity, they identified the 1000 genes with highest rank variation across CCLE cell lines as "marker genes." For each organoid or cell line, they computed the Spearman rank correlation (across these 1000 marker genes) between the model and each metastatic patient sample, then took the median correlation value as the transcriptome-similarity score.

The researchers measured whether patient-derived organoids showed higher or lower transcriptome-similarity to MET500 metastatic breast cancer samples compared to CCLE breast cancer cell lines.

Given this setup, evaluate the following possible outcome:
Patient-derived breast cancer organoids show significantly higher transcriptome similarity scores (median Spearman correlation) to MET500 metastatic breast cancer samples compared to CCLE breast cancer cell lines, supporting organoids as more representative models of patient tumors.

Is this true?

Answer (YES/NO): YES